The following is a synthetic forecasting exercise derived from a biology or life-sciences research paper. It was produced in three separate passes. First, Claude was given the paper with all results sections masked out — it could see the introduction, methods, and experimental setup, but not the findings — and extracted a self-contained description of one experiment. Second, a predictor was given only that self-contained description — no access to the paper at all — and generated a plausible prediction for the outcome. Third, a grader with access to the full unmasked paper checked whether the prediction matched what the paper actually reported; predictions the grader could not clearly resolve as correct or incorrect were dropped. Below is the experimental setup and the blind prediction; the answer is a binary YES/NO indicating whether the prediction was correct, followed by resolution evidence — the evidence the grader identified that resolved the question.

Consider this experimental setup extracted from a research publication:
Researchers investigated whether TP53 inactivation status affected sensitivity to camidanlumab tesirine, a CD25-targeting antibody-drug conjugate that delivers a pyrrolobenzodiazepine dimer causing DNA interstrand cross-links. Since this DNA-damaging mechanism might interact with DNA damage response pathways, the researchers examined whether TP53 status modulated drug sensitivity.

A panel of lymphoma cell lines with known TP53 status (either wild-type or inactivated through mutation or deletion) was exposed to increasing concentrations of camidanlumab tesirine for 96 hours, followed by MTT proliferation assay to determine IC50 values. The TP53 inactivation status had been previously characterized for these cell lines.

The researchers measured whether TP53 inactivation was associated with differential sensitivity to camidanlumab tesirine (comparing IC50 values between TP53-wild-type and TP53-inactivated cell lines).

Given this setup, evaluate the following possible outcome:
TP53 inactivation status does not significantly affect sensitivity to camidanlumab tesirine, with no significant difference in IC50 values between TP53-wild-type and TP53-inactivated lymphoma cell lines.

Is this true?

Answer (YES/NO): YES